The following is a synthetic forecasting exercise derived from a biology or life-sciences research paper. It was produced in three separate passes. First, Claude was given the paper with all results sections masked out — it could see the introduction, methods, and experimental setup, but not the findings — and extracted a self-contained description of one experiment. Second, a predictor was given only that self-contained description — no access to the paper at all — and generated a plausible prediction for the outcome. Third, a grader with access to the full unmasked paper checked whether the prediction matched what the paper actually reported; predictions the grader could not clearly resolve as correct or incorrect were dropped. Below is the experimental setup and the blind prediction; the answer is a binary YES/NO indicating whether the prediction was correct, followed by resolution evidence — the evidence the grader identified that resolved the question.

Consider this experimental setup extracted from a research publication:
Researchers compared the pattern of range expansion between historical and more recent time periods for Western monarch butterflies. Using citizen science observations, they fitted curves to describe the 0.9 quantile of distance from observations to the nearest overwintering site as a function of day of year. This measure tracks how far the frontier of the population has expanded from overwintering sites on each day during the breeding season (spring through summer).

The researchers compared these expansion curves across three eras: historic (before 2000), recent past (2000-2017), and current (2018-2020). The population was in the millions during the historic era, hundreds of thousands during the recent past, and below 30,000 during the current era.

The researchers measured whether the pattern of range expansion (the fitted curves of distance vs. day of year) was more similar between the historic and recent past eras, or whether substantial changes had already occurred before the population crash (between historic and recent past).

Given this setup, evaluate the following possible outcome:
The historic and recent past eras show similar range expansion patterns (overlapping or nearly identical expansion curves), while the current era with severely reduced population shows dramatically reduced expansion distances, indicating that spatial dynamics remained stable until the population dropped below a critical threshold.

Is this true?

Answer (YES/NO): YES